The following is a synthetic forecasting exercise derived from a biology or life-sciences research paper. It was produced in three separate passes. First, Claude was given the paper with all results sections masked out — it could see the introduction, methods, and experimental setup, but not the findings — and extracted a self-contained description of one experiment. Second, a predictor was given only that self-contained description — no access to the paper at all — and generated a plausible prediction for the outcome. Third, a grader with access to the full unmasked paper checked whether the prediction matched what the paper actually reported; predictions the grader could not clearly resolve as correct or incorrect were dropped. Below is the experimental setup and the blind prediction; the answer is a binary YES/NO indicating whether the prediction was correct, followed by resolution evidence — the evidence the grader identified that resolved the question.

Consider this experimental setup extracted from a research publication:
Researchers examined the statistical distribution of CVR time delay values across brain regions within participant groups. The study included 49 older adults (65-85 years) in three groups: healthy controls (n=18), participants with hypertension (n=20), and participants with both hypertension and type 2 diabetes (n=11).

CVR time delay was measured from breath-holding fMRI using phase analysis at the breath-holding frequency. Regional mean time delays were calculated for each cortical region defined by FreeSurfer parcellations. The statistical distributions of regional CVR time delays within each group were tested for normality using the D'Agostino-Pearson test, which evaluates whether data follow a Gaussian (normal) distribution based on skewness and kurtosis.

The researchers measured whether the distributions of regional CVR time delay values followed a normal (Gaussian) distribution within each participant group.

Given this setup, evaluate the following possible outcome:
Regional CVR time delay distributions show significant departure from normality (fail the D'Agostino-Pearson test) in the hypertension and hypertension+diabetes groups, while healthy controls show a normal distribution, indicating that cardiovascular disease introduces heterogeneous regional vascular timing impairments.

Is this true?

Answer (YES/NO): NO